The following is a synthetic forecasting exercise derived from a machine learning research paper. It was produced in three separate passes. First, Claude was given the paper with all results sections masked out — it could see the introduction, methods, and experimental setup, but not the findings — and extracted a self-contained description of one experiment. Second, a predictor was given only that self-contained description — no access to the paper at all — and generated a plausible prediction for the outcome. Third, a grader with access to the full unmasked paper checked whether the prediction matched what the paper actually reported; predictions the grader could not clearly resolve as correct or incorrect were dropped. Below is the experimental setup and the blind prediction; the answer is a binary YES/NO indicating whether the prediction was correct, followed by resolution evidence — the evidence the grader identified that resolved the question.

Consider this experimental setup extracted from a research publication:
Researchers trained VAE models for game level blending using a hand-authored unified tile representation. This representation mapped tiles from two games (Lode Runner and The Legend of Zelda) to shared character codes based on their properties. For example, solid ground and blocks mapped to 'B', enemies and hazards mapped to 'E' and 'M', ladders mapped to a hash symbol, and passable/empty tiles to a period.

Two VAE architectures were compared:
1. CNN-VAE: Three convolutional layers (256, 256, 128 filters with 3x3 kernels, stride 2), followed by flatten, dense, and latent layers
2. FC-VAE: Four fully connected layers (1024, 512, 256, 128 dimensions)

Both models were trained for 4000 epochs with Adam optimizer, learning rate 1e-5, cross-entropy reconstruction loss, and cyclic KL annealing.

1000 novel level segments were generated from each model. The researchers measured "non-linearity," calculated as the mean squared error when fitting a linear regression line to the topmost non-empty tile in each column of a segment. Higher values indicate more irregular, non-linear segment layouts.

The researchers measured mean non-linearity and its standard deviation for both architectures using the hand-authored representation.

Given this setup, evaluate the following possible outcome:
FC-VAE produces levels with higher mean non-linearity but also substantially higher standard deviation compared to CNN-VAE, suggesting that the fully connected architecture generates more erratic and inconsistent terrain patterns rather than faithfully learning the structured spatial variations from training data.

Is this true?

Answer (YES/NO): YES